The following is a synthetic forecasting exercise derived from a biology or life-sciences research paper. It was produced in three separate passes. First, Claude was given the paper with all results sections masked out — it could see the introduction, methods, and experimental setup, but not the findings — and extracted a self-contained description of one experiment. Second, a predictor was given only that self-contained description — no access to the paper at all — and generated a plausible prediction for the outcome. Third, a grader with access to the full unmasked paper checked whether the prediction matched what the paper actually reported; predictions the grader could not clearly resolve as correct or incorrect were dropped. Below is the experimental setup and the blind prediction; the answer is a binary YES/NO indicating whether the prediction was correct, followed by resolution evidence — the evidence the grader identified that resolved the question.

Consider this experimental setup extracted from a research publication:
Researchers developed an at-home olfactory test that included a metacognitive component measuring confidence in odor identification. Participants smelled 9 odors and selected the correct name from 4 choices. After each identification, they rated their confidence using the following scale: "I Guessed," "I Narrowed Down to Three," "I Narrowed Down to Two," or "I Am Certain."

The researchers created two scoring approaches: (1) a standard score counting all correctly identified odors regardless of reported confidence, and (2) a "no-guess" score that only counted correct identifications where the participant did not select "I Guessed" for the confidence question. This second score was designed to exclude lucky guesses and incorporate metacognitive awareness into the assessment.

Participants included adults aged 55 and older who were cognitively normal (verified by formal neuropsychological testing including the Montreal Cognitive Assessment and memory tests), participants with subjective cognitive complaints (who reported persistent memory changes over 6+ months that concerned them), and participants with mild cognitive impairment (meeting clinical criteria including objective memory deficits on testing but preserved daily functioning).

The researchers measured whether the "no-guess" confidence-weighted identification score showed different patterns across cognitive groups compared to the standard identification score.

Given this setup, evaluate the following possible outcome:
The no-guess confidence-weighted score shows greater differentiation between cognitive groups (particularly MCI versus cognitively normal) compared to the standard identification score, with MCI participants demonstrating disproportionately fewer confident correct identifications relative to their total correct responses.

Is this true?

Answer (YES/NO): NO